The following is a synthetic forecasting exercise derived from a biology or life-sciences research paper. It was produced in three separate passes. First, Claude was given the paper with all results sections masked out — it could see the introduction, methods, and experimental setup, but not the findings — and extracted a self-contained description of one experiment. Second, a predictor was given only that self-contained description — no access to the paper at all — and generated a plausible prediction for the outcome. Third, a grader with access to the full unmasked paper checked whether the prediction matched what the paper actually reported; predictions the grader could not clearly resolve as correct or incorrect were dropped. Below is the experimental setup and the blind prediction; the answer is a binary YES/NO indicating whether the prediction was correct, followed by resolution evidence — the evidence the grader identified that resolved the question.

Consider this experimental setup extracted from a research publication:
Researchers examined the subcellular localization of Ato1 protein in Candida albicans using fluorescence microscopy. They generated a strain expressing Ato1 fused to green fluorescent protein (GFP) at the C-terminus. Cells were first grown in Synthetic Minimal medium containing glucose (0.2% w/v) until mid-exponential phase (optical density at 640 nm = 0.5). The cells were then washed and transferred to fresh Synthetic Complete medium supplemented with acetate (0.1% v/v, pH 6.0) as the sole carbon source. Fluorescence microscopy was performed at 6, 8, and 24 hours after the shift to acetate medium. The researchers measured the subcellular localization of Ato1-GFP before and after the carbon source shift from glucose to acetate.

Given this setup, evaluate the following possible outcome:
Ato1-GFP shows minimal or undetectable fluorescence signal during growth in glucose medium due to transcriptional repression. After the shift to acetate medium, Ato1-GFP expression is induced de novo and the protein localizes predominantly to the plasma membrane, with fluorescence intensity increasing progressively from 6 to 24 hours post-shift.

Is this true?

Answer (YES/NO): YES